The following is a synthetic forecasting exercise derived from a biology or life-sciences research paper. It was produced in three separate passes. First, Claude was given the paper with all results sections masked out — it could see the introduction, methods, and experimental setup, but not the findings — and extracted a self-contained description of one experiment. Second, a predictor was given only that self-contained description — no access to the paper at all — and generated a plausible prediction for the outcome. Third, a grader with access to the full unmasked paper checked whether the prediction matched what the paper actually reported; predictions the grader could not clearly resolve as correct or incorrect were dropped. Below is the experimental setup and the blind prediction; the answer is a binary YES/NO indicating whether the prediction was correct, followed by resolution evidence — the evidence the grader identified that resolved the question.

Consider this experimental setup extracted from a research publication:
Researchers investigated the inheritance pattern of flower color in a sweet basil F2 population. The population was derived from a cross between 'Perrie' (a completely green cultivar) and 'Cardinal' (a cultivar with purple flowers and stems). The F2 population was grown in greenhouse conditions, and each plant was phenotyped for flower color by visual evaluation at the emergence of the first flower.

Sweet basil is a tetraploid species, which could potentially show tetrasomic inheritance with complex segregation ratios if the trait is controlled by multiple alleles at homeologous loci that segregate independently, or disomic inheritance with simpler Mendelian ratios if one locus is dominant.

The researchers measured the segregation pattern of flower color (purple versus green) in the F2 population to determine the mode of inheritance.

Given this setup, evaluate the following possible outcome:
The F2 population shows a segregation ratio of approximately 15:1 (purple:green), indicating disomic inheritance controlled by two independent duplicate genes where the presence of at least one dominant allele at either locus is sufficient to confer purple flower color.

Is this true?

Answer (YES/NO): NO